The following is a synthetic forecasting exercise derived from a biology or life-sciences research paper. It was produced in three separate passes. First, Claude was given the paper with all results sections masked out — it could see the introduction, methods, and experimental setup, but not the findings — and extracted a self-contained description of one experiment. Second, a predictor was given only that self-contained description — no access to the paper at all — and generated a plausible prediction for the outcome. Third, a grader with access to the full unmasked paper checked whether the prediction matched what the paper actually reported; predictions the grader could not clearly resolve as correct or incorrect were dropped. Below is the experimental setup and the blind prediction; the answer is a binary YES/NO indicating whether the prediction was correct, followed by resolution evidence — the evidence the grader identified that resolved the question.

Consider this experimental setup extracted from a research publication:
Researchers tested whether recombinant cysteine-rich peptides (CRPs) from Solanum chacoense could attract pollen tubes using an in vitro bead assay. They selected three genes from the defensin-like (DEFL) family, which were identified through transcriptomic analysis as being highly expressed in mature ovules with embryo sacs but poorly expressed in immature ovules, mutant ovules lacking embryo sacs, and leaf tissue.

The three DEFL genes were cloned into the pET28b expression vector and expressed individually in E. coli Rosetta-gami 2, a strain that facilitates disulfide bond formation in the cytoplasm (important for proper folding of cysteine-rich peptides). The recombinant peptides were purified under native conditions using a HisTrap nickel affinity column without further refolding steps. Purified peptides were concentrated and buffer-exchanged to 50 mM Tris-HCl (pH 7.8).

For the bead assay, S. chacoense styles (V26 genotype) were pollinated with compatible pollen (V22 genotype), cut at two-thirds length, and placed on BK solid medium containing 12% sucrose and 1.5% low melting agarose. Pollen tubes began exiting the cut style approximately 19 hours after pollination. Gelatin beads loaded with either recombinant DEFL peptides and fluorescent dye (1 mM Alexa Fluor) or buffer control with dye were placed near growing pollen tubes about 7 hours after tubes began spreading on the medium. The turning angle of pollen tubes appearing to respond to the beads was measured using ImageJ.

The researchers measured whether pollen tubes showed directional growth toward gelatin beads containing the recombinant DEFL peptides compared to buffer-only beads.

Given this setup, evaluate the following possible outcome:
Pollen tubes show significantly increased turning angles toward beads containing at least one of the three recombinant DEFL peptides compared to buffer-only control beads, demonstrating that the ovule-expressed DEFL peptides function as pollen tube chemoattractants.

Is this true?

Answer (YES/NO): YES